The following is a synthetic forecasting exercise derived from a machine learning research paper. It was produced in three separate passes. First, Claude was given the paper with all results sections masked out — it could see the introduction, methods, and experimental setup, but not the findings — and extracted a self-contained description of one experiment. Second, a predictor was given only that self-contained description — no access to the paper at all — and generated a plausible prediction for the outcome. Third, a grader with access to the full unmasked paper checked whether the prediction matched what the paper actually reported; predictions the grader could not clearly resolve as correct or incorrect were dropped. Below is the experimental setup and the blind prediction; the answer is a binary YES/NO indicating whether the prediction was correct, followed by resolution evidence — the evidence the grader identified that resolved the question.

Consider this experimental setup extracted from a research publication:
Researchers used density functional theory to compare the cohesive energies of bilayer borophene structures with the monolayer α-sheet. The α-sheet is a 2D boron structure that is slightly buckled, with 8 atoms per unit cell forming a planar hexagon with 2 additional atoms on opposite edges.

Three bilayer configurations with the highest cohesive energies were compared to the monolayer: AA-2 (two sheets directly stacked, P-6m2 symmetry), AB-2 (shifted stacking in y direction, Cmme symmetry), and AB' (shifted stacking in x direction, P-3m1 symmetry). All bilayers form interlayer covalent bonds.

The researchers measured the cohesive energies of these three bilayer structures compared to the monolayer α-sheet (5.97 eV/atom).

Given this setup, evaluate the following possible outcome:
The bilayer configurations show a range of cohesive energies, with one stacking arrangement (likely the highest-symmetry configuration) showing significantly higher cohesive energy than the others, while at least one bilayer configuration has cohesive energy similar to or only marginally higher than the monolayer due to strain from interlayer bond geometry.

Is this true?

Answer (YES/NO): NO